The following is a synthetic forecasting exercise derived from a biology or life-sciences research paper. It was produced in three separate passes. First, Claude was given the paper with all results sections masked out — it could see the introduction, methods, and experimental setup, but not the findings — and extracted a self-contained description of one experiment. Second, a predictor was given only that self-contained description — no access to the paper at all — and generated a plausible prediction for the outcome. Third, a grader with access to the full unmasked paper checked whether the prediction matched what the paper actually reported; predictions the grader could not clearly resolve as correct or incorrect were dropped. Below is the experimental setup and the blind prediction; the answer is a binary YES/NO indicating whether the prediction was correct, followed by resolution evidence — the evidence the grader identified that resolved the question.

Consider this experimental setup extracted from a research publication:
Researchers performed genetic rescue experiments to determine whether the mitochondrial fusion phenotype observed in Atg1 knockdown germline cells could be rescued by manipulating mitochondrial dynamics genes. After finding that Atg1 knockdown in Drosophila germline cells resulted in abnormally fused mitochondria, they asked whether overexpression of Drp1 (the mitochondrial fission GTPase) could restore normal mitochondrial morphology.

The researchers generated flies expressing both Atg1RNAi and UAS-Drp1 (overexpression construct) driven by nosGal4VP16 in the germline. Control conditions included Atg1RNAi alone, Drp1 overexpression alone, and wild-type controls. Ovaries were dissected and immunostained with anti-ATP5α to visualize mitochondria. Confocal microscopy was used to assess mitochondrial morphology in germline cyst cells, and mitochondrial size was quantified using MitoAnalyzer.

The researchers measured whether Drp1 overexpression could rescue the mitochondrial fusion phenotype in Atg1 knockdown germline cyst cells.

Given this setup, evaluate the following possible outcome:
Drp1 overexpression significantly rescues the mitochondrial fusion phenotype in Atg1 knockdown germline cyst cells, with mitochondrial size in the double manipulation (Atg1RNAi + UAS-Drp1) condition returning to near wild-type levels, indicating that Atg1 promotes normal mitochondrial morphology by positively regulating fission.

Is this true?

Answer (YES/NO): NO